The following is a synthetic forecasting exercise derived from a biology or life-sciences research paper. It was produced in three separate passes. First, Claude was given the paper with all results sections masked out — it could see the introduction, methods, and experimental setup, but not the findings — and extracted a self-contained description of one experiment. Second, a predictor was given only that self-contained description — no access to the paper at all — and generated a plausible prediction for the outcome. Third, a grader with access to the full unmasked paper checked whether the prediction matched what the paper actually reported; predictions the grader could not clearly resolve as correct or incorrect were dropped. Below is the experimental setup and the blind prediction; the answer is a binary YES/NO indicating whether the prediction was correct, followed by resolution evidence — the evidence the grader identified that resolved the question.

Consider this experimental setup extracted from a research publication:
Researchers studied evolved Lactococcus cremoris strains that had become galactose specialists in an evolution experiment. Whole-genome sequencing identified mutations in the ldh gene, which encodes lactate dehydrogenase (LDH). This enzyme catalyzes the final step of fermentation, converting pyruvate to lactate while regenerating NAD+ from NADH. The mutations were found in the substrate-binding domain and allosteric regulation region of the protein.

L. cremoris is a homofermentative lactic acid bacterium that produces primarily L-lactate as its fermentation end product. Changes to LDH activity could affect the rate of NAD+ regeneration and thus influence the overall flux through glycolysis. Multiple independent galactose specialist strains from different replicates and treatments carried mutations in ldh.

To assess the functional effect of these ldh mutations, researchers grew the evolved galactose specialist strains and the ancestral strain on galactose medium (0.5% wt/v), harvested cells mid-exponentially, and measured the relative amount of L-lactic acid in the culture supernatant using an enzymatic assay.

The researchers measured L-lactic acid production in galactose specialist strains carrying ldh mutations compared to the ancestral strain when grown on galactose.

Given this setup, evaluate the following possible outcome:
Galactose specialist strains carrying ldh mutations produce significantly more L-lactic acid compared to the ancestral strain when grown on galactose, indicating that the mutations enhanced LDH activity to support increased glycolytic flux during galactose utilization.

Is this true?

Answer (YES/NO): NO